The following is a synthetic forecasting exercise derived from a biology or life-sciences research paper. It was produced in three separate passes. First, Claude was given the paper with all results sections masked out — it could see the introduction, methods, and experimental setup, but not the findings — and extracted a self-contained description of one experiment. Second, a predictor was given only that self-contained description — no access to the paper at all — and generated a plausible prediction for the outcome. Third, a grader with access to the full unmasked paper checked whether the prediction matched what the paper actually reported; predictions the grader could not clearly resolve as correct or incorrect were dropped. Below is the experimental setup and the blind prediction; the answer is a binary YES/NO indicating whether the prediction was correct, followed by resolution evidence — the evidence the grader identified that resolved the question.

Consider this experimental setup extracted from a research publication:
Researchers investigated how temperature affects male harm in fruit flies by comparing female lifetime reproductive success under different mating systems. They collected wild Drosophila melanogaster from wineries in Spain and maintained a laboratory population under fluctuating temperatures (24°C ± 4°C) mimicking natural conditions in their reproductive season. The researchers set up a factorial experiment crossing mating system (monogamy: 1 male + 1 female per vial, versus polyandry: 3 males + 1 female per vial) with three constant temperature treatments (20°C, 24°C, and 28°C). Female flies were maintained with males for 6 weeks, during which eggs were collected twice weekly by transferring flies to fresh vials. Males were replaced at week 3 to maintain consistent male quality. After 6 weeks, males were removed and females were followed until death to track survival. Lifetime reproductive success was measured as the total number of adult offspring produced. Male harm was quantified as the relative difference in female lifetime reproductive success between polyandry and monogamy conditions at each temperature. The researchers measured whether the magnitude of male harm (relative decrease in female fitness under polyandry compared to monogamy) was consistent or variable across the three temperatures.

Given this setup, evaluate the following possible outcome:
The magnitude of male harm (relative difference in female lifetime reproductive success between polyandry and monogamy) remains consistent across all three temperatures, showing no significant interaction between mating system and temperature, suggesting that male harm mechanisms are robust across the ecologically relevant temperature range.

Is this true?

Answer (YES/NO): NO